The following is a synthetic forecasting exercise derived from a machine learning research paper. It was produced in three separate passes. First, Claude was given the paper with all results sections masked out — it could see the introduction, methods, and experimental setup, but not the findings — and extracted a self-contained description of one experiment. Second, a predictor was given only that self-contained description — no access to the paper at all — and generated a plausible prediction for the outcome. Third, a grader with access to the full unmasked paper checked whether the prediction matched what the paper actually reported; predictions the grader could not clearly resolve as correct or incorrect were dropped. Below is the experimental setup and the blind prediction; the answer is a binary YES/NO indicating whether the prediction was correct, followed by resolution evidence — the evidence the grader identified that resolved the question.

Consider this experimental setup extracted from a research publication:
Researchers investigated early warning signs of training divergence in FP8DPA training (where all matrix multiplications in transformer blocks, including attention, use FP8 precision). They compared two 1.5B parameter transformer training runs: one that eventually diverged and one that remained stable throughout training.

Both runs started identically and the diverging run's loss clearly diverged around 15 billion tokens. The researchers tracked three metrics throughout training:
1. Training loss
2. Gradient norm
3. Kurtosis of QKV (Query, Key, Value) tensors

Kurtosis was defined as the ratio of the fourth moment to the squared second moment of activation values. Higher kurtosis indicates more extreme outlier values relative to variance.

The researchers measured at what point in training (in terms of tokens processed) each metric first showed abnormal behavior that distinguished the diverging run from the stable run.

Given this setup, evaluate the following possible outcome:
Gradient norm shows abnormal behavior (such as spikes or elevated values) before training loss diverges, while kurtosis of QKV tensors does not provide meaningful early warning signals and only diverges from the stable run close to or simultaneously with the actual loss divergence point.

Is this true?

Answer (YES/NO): NO